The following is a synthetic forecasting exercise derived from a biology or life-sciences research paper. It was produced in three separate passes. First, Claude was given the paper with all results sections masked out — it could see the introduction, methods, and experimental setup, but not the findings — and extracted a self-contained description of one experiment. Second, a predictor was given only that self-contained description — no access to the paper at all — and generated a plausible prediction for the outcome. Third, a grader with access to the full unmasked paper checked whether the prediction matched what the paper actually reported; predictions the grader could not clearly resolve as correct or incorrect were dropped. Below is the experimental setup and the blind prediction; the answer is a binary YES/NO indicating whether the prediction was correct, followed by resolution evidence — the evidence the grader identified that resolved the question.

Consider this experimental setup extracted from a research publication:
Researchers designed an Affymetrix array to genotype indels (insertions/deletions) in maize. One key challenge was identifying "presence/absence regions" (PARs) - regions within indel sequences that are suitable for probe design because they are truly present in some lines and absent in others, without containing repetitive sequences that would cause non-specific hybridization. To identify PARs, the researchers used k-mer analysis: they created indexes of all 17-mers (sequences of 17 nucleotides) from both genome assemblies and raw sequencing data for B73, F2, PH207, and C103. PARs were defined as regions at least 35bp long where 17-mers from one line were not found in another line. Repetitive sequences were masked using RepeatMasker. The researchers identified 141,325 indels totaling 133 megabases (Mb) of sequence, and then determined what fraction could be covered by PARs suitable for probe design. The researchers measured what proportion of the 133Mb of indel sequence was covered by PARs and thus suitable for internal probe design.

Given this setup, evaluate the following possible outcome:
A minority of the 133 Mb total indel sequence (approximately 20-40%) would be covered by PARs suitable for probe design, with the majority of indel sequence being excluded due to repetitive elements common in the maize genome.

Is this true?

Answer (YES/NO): YES